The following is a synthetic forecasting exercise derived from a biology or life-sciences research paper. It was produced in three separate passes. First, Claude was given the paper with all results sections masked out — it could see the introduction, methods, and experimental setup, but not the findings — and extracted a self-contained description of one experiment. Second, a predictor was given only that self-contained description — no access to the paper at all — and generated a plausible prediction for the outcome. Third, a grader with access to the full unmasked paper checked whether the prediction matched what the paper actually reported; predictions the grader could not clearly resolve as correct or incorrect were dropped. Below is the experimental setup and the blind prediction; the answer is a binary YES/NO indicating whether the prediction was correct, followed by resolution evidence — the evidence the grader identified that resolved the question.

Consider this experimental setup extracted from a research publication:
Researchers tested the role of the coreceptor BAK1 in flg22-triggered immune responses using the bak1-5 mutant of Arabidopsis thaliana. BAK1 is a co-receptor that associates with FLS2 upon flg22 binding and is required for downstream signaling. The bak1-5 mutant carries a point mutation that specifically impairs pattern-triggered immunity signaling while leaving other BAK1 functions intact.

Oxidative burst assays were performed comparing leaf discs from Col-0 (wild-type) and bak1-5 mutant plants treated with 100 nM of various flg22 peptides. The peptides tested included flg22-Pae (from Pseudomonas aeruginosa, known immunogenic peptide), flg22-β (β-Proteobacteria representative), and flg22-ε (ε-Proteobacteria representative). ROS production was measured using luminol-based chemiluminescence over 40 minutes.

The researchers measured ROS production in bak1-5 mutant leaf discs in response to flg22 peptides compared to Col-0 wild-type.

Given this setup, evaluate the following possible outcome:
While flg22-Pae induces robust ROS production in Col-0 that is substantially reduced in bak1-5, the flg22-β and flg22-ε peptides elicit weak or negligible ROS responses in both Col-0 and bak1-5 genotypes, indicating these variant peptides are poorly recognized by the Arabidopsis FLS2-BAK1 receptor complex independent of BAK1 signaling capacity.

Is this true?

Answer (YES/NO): NO